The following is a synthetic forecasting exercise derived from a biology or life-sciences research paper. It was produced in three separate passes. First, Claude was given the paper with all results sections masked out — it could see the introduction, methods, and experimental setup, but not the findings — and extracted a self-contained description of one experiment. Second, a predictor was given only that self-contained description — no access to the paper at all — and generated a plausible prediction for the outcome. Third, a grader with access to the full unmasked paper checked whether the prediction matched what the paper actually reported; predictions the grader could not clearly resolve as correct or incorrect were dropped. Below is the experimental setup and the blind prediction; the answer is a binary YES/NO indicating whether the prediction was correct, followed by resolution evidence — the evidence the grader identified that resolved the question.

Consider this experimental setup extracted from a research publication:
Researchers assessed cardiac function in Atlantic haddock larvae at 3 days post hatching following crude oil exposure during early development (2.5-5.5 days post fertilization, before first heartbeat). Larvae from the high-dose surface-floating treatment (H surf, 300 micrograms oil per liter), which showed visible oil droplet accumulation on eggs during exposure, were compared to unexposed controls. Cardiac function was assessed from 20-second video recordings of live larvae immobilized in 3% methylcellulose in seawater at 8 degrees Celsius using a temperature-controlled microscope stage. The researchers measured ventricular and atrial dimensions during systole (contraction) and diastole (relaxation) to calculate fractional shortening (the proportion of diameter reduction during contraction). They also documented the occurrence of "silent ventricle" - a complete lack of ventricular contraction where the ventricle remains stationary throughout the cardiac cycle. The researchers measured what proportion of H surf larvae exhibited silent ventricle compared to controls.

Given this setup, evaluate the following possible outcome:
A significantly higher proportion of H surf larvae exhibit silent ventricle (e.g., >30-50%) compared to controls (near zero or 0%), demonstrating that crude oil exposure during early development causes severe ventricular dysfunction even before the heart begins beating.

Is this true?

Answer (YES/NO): YES